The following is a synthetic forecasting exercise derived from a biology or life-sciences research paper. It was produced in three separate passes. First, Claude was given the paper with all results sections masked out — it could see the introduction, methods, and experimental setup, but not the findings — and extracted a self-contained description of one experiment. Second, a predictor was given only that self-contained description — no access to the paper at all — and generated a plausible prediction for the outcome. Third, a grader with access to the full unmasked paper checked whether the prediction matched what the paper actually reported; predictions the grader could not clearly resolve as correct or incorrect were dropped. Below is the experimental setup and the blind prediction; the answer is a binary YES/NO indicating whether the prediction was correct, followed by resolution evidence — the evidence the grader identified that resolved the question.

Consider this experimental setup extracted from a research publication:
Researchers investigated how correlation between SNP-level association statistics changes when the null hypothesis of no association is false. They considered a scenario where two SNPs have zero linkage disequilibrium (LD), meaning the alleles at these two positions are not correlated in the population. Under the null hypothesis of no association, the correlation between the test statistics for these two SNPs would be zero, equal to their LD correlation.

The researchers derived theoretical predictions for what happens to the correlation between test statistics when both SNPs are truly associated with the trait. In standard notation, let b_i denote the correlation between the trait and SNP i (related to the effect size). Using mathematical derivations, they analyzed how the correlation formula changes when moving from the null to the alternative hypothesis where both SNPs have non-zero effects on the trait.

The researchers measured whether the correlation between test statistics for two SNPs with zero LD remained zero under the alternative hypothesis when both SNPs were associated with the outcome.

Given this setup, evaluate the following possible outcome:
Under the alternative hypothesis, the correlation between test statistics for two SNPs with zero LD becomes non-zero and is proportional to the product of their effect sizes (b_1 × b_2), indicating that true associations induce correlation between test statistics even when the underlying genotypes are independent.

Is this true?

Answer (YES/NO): YES